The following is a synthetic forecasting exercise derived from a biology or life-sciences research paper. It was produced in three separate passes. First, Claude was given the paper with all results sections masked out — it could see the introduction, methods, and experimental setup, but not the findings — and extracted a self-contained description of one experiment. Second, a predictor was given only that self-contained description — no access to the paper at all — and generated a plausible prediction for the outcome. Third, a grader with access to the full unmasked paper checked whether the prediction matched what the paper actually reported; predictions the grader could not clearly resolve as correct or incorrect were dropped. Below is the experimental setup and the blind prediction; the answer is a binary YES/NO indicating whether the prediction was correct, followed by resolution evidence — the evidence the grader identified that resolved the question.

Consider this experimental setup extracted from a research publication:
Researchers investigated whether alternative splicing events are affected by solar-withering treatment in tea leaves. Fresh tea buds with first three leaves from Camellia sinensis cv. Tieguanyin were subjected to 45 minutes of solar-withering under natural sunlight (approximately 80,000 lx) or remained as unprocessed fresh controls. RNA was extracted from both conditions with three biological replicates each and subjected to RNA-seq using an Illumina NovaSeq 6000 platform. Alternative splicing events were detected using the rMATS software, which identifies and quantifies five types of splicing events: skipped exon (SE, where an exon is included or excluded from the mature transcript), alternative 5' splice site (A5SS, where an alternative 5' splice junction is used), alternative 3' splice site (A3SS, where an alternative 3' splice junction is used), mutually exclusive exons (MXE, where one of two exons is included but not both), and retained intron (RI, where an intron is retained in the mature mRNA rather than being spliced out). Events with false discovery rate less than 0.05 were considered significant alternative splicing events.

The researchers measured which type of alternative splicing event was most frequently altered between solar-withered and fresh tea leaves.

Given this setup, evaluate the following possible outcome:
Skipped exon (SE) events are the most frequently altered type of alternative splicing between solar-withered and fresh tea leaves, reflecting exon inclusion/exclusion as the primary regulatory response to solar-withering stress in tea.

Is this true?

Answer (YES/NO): NO